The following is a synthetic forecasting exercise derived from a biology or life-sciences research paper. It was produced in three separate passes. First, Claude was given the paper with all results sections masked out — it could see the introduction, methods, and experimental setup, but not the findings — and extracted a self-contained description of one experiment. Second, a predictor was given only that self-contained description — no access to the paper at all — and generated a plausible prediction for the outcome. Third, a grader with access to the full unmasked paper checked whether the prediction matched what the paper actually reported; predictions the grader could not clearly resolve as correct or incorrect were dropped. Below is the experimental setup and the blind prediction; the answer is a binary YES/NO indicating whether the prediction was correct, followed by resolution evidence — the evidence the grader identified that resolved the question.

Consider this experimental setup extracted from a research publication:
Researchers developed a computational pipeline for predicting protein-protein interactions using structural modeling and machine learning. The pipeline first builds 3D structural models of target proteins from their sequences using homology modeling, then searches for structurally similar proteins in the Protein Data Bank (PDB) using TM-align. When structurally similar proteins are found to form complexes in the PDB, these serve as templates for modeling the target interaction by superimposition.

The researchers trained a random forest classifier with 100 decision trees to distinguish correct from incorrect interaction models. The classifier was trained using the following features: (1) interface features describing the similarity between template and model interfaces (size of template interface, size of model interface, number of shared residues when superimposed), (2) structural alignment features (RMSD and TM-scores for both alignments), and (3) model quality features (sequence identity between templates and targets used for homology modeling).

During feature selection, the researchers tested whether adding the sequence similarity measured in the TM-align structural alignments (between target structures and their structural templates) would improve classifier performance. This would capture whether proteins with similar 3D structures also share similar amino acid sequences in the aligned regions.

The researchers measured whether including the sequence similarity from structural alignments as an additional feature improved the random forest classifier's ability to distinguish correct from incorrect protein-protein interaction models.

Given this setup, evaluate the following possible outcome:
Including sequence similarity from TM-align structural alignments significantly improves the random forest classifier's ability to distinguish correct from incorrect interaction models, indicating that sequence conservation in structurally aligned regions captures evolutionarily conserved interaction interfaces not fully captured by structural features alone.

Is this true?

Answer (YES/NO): NO